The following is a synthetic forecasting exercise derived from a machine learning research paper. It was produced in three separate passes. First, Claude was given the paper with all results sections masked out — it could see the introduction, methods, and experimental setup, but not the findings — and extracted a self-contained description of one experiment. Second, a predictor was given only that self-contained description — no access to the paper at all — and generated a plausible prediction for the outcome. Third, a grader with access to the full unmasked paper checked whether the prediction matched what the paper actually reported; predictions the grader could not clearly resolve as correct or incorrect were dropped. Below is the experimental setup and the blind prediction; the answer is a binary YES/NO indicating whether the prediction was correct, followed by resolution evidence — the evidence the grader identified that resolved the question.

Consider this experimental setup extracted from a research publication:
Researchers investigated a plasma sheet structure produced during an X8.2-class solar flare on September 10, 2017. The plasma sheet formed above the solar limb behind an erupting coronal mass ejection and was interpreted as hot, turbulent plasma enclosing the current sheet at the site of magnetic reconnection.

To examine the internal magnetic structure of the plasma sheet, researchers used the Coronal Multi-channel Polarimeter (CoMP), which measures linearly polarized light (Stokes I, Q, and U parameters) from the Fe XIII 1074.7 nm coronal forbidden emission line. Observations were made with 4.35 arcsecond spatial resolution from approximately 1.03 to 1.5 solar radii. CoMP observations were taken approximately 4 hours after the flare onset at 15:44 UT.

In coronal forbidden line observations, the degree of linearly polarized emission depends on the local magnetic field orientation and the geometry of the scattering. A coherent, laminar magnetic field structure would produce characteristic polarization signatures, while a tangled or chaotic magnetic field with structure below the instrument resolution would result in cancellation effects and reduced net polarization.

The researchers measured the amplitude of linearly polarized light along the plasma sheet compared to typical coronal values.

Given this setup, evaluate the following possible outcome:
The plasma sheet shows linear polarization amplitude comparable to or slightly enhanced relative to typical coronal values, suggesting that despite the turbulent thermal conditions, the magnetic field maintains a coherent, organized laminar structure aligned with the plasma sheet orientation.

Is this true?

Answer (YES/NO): NO